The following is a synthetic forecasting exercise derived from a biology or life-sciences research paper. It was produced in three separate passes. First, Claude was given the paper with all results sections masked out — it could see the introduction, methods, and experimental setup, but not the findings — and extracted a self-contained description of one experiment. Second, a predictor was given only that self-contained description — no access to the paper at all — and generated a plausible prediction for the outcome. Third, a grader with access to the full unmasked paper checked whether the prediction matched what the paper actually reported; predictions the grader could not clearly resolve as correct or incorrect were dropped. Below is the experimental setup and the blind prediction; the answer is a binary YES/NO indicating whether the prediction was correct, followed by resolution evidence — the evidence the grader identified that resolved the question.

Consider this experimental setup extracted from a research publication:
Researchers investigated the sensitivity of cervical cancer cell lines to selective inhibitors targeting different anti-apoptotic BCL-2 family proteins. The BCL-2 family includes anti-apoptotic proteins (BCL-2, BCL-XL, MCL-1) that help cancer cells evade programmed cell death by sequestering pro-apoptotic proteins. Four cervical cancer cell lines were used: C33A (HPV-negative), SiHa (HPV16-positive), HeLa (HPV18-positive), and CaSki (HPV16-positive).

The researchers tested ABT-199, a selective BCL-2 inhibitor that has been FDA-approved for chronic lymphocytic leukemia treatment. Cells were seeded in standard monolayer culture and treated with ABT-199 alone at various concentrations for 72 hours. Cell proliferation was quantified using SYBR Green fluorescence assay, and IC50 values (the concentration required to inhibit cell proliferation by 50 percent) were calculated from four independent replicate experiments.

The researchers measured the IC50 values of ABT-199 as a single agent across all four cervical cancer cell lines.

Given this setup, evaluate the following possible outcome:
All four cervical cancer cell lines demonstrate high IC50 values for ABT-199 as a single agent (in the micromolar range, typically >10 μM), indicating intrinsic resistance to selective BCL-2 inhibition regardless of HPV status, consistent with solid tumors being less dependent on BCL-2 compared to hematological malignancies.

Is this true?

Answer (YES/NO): YES